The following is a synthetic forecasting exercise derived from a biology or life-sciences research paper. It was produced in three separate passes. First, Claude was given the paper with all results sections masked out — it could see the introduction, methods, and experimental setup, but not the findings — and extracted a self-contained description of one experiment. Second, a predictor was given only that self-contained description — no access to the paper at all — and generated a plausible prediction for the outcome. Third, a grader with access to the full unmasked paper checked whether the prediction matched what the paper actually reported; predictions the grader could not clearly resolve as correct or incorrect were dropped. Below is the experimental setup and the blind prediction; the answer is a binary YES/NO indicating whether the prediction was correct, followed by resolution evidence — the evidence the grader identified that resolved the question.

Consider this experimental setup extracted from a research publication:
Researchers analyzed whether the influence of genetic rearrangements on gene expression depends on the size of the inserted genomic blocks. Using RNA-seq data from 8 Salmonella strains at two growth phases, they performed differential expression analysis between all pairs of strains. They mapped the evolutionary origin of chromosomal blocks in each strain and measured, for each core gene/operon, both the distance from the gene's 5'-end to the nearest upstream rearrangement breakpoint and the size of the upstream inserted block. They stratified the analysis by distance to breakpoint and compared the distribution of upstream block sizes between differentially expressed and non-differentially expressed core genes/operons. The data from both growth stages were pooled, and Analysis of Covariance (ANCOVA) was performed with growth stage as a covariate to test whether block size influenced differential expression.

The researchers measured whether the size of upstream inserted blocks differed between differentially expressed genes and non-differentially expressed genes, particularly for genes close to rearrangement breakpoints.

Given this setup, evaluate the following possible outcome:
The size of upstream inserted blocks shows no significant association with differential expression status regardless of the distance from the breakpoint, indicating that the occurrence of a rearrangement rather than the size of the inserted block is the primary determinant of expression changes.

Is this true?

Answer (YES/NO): NO